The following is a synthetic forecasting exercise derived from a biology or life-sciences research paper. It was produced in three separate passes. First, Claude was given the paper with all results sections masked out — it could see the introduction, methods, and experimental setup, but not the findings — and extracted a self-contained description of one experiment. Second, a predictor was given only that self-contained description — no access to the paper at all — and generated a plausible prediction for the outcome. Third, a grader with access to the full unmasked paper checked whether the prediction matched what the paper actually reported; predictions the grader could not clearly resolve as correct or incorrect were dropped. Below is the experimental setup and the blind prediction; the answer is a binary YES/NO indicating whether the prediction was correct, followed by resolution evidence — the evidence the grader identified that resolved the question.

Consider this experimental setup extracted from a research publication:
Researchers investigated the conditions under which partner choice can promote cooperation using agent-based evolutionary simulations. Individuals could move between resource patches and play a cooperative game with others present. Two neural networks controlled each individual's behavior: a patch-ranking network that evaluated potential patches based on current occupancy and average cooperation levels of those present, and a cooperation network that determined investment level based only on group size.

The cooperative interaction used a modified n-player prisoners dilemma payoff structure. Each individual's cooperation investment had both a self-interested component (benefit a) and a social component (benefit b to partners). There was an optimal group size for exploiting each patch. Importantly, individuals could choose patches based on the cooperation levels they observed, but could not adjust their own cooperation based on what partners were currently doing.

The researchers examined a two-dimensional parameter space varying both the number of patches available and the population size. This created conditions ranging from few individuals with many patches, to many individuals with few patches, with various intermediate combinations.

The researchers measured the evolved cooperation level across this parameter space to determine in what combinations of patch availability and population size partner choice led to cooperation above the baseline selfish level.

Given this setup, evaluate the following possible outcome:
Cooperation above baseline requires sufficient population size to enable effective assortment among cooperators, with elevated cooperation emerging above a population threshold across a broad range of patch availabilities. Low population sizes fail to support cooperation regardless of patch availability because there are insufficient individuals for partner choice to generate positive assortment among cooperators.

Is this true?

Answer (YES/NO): NO